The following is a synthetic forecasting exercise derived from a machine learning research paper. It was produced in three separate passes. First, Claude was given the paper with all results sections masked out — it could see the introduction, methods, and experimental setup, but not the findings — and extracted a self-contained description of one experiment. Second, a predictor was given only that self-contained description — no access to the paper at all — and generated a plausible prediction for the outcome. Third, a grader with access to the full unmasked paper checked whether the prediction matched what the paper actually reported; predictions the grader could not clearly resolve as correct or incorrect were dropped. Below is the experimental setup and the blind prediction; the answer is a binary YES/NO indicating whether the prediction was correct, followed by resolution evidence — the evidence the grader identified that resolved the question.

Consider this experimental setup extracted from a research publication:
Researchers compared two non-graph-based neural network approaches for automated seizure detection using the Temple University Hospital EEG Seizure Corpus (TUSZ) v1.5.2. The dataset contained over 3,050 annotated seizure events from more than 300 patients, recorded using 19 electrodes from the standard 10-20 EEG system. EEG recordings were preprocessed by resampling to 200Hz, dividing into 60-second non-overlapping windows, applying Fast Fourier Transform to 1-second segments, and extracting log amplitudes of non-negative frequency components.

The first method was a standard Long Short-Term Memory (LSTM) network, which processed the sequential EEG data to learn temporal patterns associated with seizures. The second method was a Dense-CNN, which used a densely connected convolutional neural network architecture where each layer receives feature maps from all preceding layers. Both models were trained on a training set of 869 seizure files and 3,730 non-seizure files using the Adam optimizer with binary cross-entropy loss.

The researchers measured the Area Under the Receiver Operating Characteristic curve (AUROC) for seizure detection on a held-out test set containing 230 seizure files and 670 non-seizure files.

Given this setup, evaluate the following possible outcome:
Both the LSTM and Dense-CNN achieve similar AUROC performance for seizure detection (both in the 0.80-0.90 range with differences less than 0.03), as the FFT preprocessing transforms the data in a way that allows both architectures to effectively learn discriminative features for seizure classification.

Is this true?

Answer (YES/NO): NO